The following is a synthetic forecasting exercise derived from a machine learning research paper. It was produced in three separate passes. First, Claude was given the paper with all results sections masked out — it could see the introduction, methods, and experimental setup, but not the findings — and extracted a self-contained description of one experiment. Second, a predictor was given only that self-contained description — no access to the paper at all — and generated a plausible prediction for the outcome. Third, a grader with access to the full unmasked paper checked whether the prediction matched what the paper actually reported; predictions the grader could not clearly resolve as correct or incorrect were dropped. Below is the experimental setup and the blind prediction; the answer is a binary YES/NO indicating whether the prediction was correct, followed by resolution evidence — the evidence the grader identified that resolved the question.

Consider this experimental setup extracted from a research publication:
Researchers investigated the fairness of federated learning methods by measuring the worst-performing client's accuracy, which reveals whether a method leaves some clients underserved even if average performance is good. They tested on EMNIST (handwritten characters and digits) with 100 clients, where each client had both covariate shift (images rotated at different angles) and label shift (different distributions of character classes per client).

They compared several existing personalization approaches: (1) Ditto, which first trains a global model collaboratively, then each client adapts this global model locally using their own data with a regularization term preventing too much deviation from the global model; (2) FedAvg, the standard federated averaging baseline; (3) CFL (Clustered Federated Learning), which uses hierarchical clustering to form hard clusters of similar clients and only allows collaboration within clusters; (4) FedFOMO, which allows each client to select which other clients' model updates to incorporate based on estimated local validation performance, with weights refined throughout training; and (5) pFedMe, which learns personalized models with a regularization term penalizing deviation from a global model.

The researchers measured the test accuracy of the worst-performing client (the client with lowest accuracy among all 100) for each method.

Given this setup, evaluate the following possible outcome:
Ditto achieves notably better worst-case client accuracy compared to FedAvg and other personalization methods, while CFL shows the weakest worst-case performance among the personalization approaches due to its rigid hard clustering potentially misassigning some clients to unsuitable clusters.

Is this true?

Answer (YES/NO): NO